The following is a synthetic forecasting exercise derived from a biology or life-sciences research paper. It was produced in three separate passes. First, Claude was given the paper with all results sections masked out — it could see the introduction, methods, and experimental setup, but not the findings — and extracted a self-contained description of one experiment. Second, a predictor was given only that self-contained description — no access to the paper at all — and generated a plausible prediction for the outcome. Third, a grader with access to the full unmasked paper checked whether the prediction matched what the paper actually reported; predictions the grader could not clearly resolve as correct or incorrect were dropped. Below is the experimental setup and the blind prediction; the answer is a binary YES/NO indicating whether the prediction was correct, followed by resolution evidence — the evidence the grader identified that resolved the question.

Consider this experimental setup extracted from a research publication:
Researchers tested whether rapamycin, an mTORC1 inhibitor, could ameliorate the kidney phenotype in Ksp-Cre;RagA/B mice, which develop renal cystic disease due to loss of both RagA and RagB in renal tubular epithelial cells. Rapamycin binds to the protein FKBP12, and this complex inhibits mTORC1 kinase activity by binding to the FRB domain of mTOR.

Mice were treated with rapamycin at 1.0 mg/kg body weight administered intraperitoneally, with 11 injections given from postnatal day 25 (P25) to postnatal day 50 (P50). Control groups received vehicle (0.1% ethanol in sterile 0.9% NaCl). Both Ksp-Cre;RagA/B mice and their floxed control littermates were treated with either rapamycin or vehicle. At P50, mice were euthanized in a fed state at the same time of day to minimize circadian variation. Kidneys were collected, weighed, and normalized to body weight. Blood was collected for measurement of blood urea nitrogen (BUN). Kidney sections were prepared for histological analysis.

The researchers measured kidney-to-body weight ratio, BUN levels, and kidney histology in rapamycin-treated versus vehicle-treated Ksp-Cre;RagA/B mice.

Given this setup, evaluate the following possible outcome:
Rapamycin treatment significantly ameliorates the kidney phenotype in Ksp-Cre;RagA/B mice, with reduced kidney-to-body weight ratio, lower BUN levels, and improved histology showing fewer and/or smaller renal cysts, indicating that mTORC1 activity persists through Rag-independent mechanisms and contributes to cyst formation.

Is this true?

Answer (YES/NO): NO